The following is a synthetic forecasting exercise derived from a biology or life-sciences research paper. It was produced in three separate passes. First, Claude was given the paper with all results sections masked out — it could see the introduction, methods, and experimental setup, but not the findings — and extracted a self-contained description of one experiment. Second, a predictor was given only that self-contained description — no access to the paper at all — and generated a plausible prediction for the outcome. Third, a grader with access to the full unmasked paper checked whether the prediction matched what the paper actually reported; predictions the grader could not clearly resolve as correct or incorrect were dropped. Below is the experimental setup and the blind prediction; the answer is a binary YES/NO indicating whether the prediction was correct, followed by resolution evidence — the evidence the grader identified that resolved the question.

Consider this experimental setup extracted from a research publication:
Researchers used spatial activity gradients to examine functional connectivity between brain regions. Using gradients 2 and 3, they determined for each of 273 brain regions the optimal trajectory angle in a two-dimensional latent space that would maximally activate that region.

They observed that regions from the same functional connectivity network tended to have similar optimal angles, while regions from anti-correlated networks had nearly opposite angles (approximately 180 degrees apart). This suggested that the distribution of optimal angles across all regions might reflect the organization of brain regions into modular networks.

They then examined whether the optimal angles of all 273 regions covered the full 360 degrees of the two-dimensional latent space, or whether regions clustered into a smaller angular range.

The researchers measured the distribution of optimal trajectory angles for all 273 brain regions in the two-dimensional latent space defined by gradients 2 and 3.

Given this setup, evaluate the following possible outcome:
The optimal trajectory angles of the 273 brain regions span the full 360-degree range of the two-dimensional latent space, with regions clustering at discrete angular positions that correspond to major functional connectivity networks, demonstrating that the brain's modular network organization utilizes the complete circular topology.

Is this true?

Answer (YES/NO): YES